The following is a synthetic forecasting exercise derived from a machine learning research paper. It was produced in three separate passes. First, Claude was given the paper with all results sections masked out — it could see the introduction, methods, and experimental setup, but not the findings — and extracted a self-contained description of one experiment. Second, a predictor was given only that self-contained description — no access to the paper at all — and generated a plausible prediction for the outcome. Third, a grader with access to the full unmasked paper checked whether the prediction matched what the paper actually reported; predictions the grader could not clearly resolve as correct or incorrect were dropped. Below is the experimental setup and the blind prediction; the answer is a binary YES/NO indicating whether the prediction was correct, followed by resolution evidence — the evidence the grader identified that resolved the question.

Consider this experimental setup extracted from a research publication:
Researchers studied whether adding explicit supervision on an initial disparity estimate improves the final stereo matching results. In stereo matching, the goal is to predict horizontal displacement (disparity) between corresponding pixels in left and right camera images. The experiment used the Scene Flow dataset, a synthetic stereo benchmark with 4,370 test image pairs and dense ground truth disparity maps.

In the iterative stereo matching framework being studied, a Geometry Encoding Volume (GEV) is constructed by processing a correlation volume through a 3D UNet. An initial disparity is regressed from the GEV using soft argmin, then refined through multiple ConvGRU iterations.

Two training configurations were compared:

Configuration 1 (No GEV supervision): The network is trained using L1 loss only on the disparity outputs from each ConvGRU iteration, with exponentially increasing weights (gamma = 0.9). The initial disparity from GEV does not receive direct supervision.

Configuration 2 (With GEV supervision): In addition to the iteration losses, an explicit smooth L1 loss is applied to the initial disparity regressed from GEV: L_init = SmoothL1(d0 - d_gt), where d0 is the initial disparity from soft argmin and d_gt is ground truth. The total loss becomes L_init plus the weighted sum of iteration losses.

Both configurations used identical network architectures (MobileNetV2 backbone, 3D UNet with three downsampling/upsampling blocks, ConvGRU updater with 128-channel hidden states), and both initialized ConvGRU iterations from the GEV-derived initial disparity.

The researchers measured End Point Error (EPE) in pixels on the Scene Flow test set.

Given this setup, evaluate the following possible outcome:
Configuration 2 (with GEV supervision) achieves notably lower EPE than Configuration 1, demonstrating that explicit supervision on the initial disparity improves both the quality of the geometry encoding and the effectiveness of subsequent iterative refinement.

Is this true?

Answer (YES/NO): YES